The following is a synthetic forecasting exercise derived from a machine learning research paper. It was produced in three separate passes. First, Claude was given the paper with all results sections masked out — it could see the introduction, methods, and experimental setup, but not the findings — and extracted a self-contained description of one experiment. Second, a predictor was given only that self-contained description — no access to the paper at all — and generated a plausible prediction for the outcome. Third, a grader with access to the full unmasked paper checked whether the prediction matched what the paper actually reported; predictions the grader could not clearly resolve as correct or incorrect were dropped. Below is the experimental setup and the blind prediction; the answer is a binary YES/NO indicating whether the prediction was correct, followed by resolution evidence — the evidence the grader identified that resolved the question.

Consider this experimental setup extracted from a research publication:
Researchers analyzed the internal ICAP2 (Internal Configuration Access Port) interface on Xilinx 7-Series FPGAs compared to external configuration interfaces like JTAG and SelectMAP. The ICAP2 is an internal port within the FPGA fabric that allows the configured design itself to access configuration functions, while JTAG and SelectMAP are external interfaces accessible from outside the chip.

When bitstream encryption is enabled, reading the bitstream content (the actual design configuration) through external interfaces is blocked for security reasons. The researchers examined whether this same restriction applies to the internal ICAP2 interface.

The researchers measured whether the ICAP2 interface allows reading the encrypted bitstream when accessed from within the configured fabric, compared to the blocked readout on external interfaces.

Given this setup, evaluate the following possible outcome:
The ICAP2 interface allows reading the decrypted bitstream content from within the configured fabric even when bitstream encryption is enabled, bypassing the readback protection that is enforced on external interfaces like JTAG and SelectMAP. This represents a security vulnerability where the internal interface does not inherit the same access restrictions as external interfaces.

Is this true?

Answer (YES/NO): NO